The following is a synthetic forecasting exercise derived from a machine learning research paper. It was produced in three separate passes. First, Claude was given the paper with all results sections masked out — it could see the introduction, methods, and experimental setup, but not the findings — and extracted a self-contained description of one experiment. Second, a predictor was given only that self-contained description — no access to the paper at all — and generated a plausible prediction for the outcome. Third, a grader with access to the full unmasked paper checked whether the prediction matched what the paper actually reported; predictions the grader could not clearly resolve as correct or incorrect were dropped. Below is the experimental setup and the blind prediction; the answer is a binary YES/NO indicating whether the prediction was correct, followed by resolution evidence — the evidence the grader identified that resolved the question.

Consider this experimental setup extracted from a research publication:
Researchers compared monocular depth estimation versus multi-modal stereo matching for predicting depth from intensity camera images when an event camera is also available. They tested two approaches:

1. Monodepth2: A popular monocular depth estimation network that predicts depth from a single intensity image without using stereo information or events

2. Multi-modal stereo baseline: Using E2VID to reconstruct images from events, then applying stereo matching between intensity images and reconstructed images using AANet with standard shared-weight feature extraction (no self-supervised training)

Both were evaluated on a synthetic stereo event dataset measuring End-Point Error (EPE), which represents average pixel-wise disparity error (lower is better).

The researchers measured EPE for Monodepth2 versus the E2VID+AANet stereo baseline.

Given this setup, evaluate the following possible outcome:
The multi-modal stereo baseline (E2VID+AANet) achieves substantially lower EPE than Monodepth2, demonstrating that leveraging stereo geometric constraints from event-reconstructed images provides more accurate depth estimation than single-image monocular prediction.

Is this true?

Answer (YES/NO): YES